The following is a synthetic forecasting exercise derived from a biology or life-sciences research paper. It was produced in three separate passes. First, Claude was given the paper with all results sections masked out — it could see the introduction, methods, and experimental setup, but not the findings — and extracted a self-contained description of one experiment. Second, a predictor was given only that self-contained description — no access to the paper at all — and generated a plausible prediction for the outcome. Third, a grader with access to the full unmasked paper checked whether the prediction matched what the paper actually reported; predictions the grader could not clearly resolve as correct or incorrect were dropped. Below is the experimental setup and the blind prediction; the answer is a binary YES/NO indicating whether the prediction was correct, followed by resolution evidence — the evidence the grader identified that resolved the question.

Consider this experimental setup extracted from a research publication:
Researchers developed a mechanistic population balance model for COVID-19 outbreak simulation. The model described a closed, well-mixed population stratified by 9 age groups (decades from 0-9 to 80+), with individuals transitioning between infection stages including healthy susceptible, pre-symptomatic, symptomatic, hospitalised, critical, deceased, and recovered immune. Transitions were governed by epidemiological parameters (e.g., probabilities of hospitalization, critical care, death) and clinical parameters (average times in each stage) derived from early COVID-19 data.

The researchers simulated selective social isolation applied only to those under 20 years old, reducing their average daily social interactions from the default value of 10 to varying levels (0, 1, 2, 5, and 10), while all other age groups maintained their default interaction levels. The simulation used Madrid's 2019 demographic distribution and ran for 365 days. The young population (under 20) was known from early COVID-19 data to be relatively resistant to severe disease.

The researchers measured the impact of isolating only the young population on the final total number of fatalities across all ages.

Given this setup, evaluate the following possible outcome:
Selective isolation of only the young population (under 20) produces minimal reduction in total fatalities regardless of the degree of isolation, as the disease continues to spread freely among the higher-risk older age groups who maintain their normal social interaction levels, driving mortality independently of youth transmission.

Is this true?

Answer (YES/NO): YES